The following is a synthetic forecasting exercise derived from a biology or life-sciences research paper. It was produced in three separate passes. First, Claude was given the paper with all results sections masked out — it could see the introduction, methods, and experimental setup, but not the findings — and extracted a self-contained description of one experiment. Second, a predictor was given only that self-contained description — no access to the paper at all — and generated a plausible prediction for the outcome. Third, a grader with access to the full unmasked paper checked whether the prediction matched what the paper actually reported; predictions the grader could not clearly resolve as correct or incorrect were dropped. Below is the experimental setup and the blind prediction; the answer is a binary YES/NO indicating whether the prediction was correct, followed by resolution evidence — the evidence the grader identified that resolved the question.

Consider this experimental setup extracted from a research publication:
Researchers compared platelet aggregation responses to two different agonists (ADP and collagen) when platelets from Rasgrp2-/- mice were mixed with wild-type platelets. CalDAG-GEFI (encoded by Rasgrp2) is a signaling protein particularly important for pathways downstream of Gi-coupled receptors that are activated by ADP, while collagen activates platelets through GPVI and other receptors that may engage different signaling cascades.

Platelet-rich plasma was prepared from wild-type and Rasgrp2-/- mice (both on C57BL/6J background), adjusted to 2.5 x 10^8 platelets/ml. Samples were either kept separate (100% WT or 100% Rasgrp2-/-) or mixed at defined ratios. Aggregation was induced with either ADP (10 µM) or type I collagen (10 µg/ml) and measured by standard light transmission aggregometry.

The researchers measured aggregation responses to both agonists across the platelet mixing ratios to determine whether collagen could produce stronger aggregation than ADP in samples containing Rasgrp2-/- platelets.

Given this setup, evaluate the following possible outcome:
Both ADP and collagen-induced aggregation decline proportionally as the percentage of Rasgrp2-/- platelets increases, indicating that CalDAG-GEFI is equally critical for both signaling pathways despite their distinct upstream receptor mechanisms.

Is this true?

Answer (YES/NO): YES